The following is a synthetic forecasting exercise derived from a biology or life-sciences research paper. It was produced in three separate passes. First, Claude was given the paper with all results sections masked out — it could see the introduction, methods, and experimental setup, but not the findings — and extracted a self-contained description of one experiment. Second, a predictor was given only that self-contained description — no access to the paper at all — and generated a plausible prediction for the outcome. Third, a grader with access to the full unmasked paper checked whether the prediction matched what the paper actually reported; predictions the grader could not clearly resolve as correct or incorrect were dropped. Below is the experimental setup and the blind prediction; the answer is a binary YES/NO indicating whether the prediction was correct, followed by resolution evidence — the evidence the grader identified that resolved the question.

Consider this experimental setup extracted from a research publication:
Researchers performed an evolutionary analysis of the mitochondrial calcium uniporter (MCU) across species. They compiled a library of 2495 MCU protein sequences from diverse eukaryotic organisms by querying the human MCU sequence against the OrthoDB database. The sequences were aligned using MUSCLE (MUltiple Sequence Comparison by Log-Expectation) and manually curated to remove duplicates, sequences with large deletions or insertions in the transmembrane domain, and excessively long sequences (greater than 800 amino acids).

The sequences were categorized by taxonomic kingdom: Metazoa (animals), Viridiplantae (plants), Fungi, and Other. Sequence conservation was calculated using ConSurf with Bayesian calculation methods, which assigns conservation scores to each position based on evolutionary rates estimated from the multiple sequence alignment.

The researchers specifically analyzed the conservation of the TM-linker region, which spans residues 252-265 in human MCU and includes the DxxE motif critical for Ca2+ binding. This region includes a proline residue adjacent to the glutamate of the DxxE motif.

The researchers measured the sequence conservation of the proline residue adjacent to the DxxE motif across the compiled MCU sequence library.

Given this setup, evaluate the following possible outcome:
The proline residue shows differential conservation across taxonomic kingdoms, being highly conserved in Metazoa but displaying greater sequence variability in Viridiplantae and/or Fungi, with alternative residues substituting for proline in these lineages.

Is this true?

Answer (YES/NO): NO